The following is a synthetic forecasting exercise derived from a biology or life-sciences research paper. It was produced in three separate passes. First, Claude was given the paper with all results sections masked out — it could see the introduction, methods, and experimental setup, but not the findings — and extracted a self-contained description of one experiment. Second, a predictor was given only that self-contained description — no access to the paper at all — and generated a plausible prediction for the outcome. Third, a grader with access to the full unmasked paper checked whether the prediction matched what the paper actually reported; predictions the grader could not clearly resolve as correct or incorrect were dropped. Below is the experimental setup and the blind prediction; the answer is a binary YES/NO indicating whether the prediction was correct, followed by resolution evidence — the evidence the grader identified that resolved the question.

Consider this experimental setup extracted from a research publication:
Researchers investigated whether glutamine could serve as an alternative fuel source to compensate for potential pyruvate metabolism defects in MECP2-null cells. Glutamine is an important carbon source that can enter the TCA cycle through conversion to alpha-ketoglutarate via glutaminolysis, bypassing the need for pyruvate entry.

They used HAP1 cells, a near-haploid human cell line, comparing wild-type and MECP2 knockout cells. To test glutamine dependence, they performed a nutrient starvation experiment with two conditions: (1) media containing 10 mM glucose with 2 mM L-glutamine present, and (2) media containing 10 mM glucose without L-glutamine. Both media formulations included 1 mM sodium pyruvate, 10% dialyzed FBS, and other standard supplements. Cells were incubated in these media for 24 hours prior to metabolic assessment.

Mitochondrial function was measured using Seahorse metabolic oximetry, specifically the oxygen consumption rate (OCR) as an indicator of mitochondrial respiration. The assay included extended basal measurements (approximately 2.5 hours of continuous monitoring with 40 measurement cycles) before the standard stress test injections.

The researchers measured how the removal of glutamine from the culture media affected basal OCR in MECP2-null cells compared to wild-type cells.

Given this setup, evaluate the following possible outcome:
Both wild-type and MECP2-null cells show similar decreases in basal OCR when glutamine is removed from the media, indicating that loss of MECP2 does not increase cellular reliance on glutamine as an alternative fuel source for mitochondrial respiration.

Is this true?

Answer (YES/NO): YES